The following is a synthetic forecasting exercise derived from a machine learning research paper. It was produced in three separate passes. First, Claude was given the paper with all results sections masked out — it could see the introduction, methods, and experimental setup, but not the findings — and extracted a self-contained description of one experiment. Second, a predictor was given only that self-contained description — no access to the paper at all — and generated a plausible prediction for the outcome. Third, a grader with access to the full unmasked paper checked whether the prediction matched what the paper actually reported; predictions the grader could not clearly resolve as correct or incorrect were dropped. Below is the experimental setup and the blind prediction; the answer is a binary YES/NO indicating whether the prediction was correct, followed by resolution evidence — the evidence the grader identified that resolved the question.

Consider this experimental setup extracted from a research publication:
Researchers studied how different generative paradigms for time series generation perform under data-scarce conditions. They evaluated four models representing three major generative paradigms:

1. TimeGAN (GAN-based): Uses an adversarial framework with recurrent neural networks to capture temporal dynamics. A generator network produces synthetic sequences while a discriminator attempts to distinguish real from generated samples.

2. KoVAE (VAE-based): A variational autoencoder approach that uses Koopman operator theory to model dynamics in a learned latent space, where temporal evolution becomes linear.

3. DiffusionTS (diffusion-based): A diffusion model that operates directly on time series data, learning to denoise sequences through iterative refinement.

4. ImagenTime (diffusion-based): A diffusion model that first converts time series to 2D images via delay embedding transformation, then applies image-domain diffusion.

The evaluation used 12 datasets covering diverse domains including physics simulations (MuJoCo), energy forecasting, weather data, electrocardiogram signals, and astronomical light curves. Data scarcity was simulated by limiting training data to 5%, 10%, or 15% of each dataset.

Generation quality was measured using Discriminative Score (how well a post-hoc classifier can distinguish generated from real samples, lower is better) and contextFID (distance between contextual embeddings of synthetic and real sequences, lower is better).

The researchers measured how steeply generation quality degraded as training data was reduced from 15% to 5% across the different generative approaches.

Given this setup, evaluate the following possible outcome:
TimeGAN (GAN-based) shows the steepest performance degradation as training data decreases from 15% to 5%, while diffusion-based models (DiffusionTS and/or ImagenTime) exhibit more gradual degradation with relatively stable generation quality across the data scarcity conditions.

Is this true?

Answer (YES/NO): NO